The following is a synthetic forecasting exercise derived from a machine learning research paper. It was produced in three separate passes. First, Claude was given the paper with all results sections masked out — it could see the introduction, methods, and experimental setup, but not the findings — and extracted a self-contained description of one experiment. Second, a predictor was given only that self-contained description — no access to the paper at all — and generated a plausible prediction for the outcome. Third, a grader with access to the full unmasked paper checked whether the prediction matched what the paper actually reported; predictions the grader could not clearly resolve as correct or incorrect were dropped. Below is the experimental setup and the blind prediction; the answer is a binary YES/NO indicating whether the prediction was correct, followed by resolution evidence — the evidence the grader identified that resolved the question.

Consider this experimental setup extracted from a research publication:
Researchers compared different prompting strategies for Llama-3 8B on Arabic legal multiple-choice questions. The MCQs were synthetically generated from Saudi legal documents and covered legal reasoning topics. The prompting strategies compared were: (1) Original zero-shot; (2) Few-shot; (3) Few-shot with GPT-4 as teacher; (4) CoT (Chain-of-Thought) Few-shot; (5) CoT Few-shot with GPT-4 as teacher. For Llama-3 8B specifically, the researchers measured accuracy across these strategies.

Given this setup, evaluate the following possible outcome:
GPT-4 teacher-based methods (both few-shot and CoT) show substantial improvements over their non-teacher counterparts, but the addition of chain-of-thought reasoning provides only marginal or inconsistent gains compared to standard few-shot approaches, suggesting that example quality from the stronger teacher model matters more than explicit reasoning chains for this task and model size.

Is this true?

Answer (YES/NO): NO